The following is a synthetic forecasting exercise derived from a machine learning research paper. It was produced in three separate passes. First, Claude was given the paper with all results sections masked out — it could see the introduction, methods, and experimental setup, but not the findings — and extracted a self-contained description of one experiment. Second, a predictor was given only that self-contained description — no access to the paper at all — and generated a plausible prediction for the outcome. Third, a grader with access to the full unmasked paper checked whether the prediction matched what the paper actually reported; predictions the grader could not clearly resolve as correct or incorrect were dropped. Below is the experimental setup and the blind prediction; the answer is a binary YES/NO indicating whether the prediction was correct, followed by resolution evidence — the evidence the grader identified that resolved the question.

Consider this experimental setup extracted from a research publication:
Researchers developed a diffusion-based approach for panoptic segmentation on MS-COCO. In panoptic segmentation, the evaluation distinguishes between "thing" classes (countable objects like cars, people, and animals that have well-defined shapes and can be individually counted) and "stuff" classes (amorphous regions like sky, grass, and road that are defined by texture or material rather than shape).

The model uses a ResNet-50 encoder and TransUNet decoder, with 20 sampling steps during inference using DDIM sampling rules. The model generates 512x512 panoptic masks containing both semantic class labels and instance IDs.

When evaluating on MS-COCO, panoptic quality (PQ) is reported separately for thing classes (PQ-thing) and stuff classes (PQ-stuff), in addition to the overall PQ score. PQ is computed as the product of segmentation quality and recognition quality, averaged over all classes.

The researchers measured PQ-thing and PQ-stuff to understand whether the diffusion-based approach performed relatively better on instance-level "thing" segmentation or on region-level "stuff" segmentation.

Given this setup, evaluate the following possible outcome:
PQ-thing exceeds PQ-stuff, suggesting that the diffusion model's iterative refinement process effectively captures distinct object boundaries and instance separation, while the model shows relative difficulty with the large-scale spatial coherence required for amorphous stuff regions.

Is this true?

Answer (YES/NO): YES